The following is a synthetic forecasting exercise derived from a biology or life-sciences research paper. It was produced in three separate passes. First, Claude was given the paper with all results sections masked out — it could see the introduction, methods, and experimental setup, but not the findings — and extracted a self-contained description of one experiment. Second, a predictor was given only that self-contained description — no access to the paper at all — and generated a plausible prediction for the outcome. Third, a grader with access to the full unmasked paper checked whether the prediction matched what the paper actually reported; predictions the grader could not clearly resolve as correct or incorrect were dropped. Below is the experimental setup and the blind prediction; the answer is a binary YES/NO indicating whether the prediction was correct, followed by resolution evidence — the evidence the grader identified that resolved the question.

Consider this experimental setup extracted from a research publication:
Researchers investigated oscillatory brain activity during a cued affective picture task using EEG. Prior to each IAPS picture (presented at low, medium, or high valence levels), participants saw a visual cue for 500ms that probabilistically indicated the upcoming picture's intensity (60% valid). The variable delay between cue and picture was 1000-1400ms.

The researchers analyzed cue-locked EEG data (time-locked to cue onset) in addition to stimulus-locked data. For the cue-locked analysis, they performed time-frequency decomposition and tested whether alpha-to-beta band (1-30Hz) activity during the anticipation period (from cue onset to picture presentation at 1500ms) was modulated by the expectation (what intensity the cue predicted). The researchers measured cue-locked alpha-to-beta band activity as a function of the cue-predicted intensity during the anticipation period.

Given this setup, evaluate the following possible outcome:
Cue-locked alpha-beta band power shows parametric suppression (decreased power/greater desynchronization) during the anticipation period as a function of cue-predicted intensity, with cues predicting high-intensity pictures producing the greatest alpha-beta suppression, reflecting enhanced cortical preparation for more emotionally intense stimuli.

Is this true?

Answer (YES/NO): NO